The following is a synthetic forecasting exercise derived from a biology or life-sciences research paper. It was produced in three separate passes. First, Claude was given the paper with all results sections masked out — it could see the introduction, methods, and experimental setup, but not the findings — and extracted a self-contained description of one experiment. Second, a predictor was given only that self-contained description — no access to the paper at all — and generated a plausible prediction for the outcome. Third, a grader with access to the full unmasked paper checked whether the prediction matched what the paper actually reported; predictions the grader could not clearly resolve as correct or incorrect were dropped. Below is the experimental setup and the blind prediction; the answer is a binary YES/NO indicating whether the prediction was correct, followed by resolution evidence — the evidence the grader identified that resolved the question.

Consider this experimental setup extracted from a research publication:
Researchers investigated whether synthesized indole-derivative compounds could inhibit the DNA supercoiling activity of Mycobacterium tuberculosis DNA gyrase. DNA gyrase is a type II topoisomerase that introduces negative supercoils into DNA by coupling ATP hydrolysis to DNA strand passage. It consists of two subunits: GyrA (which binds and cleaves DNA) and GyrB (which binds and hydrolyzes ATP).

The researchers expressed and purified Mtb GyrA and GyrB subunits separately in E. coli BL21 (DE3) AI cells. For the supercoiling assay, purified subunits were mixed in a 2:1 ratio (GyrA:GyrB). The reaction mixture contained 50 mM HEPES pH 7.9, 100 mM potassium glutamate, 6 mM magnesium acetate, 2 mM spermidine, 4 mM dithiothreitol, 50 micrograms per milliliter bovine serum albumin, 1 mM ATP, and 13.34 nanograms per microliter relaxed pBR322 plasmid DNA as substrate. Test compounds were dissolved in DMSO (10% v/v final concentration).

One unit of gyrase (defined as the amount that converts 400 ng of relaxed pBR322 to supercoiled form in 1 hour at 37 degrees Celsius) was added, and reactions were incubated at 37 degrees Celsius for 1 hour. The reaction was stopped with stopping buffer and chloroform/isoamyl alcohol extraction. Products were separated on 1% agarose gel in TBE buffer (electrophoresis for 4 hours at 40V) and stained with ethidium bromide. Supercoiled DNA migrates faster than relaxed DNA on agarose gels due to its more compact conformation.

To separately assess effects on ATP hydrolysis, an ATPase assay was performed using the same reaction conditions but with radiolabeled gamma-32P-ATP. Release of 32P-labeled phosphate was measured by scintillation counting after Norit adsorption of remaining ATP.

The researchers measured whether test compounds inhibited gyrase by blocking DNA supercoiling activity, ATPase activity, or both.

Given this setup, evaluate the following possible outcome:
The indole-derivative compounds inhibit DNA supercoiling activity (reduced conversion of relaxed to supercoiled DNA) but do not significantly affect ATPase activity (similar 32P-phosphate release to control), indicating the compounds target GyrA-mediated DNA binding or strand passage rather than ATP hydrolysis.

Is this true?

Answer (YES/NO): NO